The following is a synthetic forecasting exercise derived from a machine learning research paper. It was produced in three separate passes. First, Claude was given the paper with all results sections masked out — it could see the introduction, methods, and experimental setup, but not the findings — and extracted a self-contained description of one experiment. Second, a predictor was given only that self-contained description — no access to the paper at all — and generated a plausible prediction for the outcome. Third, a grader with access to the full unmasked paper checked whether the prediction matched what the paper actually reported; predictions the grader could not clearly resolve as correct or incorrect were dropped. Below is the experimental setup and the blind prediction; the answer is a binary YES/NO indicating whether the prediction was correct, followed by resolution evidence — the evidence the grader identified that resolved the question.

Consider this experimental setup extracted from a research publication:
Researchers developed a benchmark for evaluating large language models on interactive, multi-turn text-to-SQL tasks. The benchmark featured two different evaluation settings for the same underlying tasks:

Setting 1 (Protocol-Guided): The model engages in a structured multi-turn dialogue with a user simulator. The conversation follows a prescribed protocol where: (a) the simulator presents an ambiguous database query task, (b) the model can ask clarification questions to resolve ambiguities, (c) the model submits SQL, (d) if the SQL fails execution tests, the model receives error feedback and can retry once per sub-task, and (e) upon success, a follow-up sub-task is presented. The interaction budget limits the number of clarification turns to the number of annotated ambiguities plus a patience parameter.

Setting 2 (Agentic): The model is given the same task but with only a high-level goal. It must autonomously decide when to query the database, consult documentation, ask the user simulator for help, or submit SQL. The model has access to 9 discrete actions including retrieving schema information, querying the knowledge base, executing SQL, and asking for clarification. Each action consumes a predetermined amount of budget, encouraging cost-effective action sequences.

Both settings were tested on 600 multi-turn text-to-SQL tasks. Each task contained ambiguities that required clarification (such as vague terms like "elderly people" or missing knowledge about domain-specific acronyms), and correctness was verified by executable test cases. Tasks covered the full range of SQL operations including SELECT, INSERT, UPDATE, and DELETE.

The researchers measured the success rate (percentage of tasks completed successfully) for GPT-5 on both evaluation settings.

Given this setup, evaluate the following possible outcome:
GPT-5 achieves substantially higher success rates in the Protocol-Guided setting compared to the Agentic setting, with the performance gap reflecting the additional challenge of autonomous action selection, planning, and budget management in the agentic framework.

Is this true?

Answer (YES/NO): NO